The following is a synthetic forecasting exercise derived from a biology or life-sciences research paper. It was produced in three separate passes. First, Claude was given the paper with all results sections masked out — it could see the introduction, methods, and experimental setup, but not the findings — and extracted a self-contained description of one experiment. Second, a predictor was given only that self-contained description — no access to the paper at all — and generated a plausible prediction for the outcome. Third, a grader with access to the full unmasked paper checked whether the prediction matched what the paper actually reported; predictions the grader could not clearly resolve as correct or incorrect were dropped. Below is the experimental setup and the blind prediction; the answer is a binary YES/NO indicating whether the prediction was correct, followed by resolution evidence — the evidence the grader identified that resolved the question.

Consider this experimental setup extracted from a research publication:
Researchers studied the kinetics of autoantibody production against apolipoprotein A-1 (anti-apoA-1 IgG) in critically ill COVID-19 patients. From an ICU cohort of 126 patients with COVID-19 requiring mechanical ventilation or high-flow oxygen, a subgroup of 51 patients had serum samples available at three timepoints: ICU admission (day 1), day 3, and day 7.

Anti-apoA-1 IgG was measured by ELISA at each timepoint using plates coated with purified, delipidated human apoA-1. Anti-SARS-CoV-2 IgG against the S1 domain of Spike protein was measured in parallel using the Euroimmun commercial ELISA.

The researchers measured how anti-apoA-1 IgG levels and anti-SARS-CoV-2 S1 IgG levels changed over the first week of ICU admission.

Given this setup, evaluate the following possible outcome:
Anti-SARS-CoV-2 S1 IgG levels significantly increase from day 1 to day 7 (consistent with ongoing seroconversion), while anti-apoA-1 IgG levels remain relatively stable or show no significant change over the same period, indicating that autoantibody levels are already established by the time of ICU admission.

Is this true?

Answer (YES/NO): NO